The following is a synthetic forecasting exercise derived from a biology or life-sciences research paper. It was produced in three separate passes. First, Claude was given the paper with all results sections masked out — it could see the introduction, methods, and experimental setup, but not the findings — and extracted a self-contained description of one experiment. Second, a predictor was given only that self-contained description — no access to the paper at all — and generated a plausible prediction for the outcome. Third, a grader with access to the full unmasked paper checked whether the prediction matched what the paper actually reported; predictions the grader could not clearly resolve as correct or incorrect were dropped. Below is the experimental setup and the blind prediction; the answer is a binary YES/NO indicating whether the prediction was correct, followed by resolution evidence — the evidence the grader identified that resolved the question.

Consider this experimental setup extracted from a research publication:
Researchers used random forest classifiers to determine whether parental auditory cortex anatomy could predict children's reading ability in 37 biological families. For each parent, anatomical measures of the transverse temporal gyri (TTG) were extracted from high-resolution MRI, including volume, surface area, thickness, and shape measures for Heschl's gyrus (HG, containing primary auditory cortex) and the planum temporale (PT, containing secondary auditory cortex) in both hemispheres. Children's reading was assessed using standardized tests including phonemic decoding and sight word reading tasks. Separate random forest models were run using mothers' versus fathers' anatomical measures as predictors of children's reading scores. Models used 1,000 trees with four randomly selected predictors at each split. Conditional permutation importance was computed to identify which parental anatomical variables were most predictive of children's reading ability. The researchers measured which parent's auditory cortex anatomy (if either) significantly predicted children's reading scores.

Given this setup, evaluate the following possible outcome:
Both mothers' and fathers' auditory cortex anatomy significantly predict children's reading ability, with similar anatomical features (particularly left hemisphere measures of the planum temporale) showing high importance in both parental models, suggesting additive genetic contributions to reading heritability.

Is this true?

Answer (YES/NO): NO